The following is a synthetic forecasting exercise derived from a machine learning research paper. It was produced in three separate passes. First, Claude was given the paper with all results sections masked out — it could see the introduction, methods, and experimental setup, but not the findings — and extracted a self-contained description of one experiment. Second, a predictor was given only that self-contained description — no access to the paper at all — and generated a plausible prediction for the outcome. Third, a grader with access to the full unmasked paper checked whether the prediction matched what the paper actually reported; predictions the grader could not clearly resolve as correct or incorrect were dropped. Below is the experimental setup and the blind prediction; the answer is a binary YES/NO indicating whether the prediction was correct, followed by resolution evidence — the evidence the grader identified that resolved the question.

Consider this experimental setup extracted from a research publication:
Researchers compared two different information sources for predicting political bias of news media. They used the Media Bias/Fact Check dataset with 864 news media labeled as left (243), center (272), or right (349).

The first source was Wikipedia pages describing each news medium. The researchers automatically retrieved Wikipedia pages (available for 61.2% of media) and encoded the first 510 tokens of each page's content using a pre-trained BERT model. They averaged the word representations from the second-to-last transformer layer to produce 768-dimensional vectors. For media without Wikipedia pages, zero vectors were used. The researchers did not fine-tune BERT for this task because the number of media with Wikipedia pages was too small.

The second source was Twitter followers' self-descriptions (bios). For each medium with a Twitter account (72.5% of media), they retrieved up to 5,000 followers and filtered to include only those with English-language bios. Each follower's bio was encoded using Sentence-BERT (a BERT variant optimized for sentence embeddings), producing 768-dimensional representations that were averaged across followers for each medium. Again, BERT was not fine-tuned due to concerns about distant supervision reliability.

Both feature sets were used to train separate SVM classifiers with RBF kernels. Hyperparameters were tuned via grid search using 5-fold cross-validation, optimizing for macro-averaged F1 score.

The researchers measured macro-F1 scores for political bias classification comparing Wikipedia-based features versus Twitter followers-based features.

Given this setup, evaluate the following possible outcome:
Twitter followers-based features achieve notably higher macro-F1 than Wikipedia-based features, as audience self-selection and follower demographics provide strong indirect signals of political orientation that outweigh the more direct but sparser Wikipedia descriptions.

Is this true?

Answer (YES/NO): NO